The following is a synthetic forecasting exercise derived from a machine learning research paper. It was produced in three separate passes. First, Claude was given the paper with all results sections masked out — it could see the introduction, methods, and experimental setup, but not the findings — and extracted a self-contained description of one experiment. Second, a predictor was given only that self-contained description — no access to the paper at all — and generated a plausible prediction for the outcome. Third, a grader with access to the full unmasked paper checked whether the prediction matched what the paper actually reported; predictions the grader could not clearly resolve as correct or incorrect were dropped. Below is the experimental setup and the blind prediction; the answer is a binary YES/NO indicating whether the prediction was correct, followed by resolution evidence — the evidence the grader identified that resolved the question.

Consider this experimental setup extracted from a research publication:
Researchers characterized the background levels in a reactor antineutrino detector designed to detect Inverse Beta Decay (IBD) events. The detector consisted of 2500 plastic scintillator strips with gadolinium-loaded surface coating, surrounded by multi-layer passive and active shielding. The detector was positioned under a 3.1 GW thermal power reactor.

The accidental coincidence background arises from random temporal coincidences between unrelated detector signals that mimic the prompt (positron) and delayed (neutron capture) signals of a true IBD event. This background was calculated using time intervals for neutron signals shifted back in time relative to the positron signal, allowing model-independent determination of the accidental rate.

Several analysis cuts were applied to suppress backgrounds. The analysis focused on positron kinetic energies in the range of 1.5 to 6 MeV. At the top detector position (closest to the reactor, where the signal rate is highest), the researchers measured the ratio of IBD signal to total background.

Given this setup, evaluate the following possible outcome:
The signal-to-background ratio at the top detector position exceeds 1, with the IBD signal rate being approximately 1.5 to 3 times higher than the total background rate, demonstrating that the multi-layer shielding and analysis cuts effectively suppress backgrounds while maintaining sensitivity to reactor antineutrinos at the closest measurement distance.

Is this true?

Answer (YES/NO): NO